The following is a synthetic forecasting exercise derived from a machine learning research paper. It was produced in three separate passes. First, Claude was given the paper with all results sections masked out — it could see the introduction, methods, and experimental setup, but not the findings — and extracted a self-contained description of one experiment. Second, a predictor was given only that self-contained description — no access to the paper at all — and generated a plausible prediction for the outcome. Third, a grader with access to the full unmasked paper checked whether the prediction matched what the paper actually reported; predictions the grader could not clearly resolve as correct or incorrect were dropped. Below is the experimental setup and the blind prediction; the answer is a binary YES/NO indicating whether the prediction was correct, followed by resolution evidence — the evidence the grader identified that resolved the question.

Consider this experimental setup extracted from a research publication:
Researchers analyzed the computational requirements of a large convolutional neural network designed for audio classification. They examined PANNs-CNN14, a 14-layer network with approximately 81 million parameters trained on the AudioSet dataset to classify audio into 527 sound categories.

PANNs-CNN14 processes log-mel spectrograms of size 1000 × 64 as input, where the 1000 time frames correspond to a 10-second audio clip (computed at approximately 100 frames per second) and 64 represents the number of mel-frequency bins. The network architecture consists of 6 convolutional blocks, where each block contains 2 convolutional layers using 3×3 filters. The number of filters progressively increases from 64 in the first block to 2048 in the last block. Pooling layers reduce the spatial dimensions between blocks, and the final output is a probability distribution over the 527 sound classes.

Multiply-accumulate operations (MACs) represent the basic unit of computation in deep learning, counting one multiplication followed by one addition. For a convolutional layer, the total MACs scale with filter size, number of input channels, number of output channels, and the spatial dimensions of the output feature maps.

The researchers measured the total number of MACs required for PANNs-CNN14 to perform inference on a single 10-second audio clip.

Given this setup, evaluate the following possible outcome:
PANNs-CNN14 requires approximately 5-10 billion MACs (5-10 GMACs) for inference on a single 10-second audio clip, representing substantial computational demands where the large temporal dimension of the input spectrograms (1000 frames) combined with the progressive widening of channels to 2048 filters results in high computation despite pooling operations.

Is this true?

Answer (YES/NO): NO